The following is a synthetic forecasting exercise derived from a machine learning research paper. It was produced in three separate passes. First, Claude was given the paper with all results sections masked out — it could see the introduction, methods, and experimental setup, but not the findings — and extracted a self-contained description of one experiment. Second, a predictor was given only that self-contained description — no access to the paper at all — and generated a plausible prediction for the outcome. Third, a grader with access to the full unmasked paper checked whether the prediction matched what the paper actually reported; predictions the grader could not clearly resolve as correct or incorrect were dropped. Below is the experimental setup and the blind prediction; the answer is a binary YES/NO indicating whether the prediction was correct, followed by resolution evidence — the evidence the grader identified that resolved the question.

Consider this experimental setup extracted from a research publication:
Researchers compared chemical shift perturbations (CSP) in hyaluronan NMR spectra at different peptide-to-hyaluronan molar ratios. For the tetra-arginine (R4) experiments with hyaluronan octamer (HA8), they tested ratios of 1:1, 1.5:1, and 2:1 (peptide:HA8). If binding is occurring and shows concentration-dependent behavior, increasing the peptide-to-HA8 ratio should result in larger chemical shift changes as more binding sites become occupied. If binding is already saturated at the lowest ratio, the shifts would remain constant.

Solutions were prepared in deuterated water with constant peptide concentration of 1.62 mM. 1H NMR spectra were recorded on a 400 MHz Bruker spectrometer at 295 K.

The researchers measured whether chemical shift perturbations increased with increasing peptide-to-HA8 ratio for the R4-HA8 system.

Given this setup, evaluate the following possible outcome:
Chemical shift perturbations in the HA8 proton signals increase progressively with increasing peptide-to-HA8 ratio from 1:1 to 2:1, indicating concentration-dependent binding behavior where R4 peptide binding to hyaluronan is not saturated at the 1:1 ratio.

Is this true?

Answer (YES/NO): YES